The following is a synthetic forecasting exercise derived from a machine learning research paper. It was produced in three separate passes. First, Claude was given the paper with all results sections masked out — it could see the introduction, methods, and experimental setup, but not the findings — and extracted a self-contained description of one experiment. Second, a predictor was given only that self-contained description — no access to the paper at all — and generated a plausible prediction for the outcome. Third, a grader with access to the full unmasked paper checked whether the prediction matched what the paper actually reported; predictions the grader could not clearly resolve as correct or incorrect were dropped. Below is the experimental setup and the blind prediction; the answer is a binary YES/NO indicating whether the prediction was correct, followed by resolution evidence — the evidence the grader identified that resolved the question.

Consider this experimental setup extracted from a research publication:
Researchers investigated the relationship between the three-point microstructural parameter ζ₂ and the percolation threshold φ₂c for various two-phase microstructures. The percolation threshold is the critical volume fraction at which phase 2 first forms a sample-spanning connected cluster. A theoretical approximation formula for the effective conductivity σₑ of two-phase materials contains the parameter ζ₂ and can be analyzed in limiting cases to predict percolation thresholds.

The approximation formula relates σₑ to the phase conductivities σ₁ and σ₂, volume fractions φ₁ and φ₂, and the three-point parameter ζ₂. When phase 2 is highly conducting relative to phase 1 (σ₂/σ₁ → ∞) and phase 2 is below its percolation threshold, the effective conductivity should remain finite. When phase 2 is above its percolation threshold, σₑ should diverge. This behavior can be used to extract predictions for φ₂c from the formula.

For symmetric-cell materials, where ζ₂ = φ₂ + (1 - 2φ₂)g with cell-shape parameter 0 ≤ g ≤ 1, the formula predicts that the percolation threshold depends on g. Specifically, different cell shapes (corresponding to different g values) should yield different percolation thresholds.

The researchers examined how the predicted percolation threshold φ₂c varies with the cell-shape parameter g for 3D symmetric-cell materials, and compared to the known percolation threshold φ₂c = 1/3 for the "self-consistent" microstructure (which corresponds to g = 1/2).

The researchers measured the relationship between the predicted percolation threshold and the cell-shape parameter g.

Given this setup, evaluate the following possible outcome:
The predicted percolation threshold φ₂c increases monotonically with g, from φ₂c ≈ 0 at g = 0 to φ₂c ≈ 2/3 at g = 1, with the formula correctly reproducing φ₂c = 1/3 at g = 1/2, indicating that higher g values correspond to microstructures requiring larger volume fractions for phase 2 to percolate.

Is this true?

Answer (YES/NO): NO